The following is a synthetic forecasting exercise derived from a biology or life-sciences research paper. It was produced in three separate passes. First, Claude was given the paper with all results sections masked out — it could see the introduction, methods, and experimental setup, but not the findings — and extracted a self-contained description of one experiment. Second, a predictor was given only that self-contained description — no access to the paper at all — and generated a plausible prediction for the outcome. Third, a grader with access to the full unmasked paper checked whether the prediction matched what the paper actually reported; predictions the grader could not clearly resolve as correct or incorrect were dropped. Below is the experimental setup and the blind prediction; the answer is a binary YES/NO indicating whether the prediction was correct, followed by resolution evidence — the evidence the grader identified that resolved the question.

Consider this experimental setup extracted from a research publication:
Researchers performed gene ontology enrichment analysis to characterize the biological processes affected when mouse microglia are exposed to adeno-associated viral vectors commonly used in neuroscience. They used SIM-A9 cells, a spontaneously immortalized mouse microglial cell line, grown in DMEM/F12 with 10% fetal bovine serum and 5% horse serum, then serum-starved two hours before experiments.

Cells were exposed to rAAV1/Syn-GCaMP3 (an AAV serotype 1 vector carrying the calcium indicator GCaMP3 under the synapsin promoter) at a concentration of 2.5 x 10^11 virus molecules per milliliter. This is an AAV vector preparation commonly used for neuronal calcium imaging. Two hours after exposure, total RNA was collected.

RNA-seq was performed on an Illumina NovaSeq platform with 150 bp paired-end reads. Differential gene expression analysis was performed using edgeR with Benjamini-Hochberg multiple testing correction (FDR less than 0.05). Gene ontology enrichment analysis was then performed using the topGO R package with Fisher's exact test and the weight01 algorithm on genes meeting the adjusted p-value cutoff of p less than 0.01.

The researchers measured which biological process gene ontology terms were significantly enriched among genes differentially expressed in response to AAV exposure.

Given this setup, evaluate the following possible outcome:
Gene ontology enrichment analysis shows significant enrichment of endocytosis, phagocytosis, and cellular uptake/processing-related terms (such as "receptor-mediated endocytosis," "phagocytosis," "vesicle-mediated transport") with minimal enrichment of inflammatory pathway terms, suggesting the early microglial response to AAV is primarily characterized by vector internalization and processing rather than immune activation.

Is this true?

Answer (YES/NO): NO